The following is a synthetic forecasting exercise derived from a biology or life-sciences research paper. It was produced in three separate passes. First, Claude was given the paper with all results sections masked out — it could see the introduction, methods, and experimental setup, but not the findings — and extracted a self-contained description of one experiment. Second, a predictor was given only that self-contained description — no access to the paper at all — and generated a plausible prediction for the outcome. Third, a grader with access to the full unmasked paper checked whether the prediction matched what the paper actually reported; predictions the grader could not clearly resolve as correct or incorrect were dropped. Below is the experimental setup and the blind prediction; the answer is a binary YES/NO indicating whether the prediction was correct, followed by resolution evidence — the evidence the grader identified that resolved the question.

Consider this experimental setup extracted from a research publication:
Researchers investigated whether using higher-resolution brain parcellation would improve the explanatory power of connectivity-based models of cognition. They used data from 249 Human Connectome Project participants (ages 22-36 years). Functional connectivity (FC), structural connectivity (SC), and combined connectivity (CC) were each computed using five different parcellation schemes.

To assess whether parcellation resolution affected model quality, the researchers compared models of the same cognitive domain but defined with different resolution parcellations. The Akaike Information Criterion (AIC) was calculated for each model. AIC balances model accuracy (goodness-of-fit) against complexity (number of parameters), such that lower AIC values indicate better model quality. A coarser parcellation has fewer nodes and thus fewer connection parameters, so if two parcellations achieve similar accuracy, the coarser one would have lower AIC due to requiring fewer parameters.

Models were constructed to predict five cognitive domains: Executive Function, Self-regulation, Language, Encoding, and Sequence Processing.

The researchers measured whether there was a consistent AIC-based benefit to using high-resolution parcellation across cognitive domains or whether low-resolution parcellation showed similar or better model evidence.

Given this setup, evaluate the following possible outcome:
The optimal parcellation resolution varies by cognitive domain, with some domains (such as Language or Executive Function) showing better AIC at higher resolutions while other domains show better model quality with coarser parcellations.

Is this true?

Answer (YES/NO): NO